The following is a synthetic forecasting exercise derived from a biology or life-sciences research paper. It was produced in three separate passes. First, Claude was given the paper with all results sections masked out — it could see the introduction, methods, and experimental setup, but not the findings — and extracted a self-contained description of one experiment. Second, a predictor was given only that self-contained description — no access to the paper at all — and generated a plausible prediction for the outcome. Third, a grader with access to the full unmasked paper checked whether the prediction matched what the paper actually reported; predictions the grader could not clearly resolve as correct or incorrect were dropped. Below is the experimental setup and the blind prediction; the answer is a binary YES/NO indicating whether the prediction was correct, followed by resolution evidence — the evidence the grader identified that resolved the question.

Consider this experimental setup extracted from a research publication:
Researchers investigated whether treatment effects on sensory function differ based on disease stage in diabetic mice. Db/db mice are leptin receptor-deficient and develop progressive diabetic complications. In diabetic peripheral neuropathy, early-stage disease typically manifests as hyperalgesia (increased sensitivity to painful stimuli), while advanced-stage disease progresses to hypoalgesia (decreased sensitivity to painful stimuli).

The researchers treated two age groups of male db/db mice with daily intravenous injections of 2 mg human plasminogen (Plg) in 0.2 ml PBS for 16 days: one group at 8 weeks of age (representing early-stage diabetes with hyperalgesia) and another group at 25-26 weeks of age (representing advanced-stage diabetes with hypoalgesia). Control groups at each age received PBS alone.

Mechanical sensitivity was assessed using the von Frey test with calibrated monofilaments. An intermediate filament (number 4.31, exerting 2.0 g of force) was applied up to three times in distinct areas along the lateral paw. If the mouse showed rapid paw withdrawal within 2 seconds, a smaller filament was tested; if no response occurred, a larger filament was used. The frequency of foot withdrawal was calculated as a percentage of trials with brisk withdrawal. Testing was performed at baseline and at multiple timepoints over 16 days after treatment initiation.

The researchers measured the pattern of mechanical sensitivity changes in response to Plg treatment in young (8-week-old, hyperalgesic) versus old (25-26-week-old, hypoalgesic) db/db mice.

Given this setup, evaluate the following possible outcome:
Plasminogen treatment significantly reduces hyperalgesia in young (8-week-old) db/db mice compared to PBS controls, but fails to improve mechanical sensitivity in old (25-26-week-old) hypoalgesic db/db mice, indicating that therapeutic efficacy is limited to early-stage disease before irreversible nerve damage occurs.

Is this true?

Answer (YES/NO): NO